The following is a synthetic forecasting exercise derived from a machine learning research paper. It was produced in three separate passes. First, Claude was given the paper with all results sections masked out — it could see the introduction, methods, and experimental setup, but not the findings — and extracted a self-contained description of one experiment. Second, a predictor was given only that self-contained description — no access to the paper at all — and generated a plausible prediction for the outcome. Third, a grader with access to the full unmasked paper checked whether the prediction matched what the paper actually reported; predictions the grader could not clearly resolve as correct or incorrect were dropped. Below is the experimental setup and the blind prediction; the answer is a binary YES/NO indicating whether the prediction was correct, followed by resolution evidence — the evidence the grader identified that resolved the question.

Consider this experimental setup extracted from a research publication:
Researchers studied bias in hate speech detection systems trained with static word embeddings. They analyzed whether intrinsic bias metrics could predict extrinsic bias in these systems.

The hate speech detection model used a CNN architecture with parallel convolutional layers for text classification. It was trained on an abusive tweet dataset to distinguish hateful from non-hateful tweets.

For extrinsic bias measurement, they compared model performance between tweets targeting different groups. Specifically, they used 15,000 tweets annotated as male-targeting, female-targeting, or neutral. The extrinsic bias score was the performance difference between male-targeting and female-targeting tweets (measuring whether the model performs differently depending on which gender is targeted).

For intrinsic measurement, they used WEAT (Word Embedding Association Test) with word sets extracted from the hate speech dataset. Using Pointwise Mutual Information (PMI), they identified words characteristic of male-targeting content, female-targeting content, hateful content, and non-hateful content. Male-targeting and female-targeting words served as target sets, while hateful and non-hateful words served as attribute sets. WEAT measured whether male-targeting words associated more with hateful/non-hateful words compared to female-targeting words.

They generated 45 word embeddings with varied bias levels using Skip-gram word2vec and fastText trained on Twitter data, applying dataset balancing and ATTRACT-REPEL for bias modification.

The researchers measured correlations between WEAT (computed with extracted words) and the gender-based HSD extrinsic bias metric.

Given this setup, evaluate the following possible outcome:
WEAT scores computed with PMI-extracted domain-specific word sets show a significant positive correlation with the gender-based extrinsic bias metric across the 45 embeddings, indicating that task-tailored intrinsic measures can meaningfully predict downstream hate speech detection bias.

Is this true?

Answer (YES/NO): NO